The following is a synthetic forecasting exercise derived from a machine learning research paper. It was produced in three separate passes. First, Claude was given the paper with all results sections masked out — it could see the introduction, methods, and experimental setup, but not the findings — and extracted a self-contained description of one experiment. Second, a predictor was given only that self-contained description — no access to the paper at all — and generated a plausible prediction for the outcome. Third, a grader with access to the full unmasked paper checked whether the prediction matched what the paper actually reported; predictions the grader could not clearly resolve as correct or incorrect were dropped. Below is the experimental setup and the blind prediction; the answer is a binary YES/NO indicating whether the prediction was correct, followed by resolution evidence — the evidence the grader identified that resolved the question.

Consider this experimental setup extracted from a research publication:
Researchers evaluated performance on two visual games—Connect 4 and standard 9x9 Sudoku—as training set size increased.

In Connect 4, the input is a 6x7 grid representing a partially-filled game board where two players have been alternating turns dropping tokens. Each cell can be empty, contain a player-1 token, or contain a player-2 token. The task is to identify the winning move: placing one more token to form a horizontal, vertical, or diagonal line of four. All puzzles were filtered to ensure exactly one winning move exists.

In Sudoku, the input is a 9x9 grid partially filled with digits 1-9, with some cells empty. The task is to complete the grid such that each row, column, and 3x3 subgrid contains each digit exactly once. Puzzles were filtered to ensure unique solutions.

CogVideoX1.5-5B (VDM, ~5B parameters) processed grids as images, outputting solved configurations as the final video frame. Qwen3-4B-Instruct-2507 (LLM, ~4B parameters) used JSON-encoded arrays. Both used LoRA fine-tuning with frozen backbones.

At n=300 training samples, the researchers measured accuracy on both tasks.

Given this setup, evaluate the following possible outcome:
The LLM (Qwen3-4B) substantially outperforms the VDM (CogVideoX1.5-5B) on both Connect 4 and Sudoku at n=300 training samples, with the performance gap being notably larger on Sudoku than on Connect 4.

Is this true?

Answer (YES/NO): NO